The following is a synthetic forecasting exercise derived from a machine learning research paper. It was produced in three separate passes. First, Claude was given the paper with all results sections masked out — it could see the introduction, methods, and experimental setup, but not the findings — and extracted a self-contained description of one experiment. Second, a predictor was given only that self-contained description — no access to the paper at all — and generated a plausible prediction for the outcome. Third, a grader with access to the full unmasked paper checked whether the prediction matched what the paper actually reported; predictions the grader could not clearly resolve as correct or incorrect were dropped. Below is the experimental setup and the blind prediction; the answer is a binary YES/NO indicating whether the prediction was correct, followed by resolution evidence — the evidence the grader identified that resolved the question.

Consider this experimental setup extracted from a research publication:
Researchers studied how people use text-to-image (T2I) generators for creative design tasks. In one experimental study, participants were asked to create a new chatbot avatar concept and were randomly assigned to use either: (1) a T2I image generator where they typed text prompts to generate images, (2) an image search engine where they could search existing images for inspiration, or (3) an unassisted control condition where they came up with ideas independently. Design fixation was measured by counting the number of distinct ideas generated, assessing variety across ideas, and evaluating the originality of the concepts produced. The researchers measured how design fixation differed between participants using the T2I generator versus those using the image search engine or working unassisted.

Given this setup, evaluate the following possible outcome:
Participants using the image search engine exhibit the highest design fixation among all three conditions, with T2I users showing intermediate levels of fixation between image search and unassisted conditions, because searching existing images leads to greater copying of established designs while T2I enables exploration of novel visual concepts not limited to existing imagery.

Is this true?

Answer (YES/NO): NO